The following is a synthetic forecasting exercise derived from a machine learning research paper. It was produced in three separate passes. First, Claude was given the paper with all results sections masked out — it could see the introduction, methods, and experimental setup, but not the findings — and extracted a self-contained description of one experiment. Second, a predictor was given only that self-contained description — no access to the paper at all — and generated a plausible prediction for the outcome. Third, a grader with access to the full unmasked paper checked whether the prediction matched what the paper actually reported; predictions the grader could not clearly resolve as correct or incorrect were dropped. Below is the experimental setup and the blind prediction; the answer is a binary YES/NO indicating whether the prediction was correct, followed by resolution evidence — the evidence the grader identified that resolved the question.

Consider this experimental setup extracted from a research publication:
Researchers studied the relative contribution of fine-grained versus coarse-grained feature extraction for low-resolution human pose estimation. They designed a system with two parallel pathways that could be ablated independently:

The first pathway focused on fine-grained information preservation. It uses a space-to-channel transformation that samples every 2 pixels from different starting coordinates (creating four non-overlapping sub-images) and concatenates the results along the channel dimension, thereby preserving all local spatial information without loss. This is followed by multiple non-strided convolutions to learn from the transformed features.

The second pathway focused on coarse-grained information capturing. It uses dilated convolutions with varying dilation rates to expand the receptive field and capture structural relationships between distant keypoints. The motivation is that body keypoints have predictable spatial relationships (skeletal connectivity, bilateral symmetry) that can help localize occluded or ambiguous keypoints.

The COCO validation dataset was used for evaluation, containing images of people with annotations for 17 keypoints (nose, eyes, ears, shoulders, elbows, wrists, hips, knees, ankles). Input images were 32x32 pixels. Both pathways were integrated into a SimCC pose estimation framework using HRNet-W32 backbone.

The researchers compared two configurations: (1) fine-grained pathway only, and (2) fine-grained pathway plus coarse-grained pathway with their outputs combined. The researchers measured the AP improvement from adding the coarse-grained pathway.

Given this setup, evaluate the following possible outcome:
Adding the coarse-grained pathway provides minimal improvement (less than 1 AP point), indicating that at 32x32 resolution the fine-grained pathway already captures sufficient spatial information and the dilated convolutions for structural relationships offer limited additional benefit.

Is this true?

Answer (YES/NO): YES